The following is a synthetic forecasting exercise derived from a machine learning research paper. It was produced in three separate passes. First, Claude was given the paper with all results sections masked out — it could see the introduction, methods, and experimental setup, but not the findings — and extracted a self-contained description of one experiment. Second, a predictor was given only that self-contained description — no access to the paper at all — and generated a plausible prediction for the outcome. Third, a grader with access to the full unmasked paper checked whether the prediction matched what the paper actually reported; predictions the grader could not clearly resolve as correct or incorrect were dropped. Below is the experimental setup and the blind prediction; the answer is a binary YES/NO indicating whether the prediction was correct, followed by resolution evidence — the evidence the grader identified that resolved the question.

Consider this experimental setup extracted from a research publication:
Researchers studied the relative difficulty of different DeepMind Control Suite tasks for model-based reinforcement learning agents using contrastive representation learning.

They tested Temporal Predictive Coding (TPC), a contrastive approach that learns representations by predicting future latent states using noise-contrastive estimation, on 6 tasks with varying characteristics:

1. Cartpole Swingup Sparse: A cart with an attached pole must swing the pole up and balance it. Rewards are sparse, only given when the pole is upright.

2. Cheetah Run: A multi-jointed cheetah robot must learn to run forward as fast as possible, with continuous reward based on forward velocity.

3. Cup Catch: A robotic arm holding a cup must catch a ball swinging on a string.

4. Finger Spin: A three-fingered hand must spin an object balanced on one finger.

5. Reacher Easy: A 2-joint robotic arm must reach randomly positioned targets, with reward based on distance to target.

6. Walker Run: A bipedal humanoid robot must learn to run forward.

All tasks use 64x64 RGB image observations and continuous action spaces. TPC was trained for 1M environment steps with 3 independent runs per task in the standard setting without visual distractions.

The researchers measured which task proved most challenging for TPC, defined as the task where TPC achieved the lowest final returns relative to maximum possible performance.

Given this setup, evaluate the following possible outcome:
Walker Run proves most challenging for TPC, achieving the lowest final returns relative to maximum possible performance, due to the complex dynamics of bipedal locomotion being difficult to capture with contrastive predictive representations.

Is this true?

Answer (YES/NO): YES